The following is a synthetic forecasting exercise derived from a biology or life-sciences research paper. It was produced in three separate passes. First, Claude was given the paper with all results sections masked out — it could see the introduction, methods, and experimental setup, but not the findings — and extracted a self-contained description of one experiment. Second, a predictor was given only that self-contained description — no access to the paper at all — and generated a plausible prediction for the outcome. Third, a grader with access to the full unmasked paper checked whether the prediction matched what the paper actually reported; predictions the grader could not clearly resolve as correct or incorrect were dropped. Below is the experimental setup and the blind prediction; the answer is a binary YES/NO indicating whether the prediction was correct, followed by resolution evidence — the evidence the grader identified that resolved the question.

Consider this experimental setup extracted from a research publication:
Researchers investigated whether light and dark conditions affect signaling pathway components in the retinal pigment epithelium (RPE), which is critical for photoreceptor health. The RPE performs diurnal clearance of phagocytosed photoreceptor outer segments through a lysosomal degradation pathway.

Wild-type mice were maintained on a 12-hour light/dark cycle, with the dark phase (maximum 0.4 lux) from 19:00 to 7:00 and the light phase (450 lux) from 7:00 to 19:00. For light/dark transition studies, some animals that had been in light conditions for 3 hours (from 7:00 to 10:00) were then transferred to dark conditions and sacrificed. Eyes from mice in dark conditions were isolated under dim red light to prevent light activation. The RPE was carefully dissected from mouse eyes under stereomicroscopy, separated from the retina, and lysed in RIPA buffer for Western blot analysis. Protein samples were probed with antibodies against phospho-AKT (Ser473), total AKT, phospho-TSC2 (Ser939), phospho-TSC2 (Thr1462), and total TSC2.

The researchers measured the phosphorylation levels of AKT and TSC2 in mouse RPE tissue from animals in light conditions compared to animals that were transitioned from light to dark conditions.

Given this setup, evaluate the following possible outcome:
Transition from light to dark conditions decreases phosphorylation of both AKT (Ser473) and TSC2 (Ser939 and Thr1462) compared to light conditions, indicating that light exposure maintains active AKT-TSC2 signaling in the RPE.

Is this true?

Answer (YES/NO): NO